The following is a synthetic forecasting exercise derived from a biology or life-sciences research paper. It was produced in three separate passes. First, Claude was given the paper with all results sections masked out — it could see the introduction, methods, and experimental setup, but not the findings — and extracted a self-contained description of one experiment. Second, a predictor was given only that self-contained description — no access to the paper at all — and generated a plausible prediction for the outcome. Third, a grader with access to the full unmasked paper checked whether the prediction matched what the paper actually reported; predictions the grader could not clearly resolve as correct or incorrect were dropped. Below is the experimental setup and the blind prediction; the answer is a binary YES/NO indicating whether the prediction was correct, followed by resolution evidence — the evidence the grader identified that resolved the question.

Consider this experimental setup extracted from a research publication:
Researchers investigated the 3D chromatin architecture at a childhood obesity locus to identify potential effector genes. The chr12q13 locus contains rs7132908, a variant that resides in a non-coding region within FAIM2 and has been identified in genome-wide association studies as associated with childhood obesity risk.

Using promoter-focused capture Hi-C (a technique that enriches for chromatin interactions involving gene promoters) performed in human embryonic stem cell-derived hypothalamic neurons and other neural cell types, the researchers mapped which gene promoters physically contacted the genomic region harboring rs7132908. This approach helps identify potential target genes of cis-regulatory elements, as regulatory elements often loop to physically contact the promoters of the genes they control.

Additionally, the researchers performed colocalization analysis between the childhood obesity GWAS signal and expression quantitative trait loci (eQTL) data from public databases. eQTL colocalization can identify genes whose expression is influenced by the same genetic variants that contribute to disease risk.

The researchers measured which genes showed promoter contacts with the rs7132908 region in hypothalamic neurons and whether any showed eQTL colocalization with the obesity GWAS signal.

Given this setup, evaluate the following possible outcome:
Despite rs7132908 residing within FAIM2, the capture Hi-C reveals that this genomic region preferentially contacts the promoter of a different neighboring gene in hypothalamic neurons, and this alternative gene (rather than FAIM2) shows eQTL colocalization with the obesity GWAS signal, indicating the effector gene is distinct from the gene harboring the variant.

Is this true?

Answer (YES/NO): NO